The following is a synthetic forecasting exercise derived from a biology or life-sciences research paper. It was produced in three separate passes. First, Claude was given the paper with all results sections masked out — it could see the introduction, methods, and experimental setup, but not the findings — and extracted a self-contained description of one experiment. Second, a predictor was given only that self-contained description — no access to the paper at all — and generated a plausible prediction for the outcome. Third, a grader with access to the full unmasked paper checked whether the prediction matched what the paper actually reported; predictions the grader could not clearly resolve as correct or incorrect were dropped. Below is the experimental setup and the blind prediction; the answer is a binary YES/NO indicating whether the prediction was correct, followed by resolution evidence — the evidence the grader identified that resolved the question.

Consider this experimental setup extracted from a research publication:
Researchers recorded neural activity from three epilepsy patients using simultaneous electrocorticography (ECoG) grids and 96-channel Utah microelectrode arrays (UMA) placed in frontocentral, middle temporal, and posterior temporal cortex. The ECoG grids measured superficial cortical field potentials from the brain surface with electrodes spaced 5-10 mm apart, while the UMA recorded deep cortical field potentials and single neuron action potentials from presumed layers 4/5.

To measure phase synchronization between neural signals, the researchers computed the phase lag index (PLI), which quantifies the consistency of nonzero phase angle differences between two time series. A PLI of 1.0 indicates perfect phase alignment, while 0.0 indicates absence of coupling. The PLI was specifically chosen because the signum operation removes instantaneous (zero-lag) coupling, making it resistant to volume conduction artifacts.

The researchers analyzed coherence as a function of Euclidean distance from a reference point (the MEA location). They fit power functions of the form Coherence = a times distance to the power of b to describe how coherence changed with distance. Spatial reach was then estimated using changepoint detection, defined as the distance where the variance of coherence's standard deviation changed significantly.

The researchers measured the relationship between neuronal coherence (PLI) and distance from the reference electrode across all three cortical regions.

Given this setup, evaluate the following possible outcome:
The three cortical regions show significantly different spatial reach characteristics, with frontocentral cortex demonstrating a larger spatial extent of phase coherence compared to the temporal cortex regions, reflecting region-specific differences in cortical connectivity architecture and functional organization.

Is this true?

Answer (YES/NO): NO